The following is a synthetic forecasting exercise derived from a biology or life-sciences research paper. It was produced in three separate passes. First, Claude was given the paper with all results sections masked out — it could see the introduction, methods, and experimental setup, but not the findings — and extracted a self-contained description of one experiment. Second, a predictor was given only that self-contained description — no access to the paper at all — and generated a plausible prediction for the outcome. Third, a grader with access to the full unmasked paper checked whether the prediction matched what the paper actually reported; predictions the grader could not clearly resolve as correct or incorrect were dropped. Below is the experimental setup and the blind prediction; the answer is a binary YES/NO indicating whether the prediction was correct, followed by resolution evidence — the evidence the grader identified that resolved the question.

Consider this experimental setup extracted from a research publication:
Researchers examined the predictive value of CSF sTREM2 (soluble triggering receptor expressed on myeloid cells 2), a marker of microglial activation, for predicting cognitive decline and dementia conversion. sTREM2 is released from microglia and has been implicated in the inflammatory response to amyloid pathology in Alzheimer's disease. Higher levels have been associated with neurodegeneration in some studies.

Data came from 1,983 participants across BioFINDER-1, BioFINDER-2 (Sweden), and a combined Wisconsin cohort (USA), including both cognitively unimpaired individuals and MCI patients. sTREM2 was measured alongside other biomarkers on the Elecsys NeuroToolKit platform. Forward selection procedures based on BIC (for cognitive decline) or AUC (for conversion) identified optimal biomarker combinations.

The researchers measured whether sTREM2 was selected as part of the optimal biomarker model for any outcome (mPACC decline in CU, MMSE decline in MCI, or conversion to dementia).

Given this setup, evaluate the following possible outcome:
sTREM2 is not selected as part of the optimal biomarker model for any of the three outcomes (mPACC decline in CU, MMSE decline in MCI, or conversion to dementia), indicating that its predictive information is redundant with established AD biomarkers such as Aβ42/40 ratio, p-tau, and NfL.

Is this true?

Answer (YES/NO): YES